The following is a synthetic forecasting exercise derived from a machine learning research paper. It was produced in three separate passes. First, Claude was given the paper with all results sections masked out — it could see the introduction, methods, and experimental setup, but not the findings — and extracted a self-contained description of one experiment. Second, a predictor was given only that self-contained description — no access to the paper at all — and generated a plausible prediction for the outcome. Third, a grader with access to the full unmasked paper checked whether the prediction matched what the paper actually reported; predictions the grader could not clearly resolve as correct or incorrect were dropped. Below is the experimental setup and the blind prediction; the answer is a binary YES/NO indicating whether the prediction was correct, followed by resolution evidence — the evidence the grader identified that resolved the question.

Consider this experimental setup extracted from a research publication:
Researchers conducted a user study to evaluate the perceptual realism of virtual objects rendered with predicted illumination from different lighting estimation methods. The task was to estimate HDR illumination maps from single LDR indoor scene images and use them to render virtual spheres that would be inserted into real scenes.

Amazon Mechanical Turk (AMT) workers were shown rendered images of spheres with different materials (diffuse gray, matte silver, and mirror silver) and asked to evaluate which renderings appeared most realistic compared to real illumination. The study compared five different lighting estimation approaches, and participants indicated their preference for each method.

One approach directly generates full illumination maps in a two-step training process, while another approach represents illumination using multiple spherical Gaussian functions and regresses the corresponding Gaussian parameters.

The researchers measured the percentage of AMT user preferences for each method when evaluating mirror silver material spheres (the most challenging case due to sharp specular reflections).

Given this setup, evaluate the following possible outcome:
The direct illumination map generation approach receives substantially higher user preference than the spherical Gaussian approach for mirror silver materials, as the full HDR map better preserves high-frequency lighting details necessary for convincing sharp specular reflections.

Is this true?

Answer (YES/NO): NO